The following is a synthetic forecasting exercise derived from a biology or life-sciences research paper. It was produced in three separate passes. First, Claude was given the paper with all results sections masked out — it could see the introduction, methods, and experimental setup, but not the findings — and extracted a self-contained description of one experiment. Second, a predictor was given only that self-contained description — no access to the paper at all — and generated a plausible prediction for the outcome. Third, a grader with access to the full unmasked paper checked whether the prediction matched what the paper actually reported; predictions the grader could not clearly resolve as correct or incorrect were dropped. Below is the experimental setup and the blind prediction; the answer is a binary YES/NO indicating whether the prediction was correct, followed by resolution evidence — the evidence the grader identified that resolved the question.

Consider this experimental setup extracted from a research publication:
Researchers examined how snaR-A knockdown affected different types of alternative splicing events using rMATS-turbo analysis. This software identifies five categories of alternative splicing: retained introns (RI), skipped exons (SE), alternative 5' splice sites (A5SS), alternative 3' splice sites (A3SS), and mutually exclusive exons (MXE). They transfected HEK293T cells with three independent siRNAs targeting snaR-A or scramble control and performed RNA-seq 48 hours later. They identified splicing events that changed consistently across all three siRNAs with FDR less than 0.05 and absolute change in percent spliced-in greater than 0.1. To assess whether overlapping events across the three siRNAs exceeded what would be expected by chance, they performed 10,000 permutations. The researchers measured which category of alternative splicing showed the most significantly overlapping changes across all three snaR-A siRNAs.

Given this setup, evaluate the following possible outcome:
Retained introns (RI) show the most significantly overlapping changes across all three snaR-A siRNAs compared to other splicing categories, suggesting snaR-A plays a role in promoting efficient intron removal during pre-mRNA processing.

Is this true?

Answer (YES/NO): YES